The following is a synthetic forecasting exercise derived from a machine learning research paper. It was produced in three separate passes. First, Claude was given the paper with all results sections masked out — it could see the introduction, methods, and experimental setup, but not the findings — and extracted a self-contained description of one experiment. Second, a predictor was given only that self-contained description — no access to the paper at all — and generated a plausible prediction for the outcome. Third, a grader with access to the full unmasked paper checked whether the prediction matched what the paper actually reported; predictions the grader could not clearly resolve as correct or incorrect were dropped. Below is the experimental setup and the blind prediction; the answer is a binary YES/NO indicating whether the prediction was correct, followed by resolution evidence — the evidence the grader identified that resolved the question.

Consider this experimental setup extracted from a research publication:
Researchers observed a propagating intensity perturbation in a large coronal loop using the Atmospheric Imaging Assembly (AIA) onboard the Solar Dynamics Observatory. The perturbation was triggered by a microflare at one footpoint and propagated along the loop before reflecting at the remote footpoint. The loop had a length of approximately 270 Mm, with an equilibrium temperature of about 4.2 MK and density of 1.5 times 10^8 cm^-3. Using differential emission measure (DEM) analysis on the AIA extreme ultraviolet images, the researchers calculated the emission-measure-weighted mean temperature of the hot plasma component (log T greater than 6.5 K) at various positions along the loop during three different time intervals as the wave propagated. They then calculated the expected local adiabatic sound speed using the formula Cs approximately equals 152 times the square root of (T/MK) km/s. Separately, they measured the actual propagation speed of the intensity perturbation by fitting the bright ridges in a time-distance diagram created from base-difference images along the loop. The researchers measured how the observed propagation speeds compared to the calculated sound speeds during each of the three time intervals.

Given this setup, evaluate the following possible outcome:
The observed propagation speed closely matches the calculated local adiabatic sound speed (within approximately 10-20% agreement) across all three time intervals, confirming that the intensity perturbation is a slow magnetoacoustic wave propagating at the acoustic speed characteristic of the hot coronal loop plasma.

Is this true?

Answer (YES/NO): YES